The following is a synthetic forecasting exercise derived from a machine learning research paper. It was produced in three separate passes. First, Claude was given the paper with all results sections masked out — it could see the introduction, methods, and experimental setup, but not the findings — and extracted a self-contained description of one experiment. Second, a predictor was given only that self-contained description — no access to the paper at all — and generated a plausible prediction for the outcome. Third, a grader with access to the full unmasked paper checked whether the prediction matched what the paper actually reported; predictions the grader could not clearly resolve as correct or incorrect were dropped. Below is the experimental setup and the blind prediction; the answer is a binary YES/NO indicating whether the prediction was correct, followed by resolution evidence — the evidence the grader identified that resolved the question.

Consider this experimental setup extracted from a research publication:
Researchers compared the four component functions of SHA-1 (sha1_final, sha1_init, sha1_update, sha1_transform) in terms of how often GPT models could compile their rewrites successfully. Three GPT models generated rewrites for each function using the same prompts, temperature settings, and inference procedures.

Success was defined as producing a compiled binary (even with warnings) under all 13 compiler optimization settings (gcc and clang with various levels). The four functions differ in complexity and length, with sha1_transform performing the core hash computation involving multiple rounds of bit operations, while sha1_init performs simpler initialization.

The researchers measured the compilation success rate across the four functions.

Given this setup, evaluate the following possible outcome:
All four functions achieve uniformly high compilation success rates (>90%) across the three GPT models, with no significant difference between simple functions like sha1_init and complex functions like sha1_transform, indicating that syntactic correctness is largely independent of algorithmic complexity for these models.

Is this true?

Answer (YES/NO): NO